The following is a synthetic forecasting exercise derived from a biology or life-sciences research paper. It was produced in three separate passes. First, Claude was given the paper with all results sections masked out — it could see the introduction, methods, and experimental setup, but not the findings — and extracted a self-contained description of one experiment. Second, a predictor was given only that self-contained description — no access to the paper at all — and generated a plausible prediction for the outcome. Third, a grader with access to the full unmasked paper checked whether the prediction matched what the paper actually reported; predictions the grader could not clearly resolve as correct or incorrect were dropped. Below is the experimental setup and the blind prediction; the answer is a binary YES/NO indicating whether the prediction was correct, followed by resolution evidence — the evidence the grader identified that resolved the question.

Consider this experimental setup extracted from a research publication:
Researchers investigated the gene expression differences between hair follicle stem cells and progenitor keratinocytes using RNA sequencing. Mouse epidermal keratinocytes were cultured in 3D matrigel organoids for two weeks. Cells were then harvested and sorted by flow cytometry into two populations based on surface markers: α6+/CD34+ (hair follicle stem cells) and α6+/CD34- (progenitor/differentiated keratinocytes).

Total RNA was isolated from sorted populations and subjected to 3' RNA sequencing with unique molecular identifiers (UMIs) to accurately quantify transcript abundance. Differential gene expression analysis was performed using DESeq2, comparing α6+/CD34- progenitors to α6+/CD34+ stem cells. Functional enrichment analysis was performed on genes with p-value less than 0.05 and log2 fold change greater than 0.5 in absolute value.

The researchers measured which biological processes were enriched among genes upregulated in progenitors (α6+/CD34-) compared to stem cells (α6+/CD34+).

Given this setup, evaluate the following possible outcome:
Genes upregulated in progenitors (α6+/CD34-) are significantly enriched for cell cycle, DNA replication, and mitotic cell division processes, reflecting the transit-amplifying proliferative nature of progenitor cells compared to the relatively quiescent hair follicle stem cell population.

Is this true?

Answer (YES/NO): NO